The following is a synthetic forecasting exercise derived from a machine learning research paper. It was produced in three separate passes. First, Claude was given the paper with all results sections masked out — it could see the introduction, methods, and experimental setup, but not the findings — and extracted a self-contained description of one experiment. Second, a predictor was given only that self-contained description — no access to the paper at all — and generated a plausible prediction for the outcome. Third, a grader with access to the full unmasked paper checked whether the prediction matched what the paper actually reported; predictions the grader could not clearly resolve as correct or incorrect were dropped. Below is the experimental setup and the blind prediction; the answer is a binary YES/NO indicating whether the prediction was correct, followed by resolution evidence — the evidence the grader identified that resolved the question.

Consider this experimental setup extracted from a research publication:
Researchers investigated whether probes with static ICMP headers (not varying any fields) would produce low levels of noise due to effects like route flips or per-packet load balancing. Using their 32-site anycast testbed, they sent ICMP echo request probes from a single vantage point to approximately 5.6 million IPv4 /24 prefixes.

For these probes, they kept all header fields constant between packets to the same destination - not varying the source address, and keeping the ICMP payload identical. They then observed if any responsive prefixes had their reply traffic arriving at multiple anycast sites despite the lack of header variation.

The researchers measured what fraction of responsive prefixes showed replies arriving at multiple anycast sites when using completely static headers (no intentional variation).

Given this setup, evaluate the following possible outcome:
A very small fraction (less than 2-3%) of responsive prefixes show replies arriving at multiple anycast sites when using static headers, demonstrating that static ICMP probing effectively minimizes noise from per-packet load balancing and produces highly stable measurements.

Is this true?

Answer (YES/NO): YES